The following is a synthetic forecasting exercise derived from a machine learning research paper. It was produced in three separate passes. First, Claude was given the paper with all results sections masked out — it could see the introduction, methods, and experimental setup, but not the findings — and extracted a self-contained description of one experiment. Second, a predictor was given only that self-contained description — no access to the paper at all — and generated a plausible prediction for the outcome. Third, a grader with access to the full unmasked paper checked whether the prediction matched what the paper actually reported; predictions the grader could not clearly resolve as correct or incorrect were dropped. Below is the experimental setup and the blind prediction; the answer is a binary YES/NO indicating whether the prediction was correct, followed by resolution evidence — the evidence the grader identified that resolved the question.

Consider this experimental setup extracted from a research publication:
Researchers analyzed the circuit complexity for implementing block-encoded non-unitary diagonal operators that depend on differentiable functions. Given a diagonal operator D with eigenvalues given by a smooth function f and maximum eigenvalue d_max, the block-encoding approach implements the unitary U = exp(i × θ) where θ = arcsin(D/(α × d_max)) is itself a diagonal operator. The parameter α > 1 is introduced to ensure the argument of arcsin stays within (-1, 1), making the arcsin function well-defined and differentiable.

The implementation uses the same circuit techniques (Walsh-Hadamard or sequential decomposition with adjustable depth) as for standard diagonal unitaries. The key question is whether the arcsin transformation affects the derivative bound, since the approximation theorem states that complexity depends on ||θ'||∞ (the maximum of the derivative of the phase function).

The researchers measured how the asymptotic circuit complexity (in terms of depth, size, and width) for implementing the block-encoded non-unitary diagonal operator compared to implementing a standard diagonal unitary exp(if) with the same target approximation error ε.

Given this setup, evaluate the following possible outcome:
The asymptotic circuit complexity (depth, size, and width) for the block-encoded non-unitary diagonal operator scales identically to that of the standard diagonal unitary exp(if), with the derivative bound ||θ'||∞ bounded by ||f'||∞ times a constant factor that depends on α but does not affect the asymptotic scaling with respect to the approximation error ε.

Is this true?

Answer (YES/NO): YES